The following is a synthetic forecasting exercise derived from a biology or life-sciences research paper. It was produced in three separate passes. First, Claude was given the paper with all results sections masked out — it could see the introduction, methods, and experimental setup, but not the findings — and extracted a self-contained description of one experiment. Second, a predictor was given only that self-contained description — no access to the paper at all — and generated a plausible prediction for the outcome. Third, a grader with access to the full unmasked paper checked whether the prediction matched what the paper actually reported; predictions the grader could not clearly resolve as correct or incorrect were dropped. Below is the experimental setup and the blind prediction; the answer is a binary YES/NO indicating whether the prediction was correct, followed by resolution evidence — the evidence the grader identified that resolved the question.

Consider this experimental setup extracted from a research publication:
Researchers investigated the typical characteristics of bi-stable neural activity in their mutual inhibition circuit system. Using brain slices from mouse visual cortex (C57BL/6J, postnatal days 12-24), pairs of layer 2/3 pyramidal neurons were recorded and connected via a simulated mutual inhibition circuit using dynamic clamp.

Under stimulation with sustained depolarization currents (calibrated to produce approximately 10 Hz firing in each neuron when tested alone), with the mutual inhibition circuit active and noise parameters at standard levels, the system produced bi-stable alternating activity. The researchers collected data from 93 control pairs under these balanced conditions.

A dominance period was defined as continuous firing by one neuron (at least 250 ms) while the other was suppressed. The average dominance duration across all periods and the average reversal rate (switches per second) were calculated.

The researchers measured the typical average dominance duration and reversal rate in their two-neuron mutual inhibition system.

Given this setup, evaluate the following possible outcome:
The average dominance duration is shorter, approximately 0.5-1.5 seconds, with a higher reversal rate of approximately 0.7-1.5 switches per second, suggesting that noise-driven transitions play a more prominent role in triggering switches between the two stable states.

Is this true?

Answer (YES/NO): NO